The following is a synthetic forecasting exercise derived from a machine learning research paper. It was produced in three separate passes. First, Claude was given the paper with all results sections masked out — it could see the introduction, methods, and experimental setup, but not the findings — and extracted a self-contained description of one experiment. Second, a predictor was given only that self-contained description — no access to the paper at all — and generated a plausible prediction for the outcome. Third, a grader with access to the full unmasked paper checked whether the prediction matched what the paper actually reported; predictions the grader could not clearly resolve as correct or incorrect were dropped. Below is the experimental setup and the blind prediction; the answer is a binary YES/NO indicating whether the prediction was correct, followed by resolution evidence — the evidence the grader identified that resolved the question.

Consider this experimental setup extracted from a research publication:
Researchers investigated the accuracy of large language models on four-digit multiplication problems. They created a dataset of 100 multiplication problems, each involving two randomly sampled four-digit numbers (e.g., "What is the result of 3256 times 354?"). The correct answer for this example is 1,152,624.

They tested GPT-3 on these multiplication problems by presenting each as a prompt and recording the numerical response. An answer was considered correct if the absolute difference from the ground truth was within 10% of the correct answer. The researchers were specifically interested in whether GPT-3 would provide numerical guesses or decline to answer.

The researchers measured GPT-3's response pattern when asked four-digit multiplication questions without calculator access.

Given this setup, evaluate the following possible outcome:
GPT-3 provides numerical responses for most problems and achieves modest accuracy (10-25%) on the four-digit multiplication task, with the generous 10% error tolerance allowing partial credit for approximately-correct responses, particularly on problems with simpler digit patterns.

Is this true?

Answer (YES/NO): NO